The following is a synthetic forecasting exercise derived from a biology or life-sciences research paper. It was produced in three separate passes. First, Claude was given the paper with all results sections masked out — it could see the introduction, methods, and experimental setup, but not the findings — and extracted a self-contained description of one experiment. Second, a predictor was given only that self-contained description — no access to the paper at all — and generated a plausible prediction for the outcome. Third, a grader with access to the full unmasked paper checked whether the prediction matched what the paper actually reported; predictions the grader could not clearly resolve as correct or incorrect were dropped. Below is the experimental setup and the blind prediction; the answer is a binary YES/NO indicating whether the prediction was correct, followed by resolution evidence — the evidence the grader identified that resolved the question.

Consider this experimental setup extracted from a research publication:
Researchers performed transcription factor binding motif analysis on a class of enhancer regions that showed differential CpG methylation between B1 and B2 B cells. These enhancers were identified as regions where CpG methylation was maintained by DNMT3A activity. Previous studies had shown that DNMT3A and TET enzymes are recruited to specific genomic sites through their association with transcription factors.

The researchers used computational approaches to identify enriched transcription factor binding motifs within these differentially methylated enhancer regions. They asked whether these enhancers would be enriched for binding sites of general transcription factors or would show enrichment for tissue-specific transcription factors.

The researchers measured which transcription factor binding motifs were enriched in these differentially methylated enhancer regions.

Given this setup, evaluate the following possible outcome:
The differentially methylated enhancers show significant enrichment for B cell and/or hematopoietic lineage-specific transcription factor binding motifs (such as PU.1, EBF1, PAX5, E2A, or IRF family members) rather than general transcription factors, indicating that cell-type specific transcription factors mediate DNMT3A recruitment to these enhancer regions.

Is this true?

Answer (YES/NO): NO